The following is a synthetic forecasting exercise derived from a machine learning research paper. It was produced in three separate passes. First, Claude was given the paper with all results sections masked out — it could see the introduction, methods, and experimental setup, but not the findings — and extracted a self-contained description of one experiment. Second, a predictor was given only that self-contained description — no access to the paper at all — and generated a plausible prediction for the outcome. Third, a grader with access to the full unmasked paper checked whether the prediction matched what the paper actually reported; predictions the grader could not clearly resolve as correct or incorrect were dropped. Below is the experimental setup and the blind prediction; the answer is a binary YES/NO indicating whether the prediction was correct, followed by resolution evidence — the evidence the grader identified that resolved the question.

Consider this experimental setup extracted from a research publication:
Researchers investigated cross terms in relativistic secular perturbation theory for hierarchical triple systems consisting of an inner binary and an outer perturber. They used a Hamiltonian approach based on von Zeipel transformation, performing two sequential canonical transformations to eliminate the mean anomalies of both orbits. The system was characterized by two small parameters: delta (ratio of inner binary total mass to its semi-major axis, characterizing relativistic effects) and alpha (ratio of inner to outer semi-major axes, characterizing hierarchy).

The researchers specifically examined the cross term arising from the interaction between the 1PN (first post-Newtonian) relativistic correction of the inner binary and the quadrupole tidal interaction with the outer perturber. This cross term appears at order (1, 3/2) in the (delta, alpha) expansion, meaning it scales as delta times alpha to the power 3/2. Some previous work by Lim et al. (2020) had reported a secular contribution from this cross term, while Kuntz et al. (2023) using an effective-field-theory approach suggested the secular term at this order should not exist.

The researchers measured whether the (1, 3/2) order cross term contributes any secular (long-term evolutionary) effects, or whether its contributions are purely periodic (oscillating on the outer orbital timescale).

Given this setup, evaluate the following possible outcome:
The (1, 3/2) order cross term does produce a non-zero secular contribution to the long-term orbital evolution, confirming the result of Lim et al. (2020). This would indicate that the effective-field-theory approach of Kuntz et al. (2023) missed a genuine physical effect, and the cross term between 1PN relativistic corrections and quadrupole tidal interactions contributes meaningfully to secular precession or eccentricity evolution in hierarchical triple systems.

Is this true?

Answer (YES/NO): NO